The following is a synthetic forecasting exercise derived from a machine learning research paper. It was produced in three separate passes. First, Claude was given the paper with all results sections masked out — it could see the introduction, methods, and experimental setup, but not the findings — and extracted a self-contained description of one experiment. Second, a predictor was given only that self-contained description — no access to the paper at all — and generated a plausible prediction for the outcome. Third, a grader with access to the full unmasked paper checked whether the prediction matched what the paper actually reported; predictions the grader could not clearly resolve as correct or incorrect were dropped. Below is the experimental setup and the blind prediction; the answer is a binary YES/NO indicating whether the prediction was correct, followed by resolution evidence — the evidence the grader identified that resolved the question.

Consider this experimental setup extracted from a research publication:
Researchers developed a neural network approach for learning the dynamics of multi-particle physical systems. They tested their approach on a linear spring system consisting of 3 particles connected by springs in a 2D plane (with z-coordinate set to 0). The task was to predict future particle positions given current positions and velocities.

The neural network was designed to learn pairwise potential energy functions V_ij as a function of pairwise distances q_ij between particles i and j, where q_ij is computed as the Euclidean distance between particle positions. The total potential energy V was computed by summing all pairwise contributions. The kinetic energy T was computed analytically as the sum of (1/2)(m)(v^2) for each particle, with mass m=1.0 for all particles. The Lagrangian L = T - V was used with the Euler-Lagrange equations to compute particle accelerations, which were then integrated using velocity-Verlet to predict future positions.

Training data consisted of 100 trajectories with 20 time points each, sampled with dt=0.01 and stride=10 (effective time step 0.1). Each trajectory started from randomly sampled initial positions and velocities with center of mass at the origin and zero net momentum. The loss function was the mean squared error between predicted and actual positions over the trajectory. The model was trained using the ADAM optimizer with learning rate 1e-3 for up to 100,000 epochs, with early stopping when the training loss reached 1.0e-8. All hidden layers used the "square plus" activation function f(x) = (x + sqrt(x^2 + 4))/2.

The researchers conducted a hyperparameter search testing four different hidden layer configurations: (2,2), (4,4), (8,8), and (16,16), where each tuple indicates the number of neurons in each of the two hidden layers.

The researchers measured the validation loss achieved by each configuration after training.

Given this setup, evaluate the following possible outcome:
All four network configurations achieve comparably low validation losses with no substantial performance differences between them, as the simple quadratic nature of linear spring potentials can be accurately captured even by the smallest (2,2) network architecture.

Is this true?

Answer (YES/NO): NO